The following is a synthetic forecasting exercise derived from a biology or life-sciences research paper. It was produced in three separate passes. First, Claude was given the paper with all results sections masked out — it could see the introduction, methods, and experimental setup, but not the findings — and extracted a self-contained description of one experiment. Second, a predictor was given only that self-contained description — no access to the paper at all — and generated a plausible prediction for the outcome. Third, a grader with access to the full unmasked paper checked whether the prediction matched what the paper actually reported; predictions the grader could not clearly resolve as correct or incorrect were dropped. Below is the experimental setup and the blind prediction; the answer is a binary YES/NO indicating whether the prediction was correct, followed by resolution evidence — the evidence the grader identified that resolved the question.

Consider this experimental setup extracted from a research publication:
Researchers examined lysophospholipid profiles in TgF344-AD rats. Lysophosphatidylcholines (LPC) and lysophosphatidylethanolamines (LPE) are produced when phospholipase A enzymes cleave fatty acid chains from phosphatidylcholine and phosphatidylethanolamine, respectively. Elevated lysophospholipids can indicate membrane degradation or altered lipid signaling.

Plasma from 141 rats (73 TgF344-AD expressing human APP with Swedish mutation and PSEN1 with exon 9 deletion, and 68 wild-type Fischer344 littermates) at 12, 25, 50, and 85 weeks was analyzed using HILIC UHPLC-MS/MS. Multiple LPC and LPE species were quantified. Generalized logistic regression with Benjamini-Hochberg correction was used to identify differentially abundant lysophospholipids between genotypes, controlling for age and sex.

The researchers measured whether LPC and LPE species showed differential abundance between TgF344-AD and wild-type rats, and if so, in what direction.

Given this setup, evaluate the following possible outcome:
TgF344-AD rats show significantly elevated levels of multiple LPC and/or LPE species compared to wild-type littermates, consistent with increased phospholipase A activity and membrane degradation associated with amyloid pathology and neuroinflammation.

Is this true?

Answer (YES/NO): NO